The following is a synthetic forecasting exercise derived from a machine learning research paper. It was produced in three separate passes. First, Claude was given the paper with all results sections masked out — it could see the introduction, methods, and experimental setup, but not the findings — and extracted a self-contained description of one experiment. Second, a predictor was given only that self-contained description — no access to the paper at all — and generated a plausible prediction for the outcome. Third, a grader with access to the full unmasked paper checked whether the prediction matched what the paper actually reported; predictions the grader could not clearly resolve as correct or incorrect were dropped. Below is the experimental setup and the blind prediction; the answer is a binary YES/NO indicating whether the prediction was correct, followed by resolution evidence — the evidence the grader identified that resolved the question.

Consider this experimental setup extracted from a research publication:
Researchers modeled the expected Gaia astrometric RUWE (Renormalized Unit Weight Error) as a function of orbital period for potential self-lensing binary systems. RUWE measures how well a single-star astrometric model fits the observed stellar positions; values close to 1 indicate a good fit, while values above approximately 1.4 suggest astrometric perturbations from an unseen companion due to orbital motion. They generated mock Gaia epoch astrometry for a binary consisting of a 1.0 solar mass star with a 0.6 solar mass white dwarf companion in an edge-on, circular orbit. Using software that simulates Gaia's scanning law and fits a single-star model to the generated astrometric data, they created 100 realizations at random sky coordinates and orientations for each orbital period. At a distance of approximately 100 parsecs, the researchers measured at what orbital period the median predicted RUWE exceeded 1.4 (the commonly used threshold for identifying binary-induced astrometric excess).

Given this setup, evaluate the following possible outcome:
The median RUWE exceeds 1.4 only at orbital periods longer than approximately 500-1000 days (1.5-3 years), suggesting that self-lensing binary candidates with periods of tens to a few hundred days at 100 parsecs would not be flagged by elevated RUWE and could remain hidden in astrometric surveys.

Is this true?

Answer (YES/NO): NO